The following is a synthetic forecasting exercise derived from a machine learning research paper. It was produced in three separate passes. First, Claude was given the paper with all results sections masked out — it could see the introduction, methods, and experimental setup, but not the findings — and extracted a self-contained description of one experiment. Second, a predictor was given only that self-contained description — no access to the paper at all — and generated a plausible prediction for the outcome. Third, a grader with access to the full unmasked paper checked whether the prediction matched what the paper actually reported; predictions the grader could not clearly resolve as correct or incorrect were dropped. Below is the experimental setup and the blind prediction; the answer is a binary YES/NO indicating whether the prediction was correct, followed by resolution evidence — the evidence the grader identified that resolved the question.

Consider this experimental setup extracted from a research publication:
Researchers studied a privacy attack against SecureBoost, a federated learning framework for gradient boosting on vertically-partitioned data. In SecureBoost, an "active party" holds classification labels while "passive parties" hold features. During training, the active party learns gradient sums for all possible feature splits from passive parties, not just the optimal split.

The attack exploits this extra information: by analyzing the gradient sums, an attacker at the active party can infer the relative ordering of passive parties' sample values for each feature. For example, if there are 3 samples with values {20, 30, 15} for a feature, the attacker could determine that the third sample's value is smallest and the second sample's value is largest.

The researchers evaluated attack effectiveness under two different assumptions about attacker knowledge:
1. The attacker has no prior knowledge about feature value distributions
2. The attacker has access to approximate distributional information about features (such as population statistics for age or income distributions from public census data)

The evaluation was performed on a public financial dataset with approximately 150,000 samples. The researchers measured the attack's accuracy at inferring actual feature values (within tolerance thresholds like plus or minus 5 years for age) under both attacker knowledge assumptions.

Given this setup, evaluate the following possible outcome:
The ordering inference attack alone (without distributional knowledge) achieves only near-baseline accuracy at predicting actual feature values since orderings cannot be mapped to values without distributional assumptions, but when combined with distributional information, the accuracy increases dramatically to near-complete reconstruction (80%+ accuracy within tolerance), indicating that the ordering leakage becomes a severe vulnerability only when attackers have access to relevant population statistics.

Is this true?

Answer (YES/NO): NO